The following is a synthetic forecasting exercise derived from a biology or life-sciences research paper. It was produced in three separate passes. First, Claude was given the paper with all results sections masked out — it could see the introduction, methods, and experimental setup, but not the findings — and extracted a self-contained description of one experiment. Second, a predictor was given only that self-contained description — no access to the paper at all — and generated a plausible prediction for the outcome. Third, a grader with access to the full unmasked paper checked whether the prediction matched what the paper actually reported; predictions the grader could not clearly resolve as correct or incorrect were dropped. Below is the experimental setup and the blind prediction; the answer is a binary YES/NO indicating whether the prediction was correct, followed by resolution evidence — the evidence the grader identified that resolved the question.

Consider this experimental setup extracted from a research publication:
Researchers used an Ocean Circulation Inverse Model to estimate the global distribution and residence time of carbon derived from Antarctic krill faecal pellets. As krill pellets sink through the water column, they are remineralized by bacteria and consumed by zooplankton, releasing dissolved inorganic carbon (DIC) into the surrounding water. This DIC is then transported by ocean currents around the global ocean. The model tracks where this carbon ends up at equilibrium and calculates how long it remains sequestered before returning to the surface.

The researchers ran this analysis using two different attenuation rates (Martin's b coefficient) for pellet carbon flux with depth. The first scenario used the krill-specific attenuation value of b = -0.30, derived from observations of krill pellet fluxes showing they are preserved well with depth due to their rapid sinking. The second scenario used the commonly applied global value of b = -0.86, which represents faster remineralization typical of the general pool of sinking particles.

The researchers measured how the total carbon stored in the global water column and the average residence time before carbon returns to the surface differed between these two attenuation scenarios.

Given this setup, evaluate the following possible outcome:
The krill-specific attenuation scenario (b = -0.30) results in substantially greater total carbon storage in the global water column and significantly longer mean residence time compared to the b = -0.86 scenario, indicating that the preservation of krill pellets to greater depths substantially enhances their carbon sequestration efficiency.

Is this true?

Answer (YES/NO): YES